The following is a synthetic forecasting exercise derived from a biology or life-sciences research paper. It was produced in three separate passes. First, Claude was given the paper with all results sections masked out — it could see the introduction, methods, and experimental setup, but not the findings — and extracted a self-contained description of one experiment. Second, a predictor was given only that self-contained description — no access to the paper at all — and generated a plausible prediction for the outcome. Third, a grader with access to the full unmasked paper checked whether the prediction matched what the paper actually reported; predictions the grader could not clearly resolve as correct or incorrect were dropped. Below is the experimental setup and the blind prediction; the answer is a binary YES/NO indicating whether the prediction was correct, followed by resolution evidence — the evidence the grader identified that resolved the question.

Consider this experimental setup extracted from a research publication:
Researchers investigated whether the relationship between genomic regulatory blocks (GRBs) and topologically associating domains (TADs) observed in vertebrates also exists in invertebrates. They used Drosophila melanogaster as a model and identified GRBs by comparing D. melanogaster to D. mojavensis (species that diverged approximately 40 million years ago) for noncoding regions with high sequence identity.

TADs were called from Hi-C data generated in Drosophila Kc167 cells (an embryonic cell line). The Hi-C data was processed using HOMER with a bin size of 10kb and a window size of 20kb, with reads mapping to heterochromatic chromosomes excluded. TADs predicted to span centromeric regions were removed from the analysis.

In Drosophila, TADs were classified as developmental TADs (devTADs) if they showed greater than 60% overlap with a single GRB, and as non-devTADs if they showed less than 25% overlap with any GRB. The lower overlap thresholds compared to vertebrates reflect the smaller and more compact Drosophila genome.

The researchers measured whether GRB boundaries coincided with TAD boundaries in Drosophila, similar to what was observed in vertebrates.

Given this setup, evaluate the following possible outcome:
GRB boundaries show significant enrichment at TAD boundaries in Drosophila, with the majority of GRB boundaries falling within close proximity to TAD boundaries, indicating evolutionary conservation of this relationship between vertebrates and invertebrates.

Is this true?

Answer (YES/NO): NO